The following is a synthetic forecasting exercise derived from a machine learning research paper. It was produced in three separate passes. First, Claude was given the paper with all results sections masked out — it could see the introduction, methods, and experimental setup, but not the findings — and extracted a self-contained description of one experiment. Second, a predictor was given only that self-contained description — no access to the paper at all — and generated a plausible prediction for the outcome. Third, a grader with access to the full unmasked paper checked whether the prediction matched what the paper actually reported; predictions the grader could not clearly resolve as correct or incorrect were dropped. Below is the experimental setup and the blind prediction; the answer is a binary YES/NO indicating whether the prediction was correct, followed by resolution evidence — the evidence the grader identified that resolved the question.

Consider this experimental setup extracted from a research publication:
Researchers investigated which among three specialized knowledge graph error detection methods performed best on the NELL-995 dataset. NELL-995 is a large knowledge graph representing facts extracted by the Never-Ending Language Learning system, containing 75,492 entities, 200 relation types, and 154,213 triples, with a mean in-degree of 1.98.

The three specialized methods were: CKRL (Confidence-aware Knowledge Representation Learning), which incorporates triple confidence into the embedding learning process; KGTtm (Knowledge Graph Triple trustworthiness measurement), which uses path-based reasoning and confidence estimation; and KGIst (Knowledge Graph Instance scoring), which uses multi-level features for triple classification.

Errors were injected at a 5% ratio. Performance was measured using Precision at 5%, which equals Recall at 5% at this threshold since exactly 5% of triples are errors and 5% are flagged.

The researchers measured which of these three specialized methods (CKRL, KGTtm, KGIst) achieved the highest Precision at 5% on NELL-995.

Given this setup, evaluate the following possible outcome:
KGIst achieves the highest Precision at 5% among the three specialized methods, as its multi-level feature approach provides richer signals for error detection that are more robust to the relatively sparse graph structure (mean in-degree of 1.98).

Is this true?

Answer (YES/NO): YES